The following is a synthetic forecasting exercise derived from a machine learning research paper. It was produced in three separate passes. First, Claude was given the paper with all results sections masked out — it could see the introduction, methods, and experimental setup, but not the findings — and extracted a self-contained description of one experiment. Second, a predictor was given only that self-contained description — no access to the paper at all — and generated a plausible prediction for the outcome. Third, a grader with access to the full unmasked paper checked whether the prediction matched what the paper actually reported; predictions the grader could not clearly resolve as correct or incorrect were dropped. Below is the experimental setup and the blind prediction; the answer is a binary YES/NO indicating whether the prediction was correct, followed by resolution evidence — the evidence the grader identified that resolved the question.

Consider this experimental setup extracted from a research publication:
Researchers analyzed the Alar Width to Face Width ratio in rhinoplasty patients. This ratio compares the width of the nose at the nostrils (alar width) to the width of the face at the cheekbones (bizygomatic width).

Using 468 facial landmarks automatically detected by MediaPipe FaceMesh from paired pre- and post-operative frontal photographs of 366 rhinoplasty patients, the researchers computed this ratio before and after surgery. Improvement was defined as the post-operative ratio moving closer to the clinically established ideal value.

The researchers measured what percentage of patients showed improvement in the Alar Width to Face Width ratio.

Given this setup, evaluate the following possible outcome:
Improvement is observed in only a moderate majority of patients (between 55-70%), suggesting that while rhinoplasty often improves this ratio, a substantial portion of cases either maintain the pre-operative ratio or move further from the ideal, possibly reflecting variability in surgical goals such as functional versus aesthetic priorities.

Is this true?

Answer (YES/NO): NO